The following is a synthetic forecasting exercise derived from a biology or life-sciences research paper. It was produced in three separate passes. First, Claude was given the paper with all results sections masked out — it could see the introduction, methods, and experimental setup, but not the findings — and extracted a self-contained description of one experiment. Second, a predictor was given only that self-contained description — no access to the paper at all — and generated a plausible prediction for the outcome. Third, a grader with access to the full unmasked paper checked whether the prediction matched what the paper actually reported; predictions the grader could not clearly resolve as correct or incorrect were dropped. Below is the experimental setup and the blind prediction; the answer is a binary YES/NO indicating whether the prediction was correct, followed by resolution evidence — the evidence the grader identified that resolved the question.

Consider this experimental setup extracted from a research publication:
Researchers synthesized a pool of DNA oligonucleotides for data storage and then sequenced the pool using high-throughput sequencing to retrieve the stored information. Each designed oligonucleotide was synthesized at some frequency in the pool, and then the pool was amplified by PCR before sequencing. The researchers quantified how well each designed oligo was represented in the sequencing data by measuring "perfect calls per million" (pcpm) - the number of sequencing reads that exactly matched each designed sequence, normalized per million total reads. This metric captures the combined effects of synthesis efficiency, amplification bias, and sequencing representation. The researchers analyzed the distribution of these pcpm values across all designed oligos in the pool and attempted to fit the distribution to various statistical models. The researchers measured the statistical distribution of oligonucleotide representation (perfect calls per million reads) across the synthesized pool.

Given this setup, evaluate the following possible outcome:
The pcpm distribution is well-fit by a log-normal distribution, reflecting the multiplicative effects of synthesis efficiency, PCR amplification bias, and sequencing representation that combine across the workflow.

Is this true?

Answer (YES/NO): NO